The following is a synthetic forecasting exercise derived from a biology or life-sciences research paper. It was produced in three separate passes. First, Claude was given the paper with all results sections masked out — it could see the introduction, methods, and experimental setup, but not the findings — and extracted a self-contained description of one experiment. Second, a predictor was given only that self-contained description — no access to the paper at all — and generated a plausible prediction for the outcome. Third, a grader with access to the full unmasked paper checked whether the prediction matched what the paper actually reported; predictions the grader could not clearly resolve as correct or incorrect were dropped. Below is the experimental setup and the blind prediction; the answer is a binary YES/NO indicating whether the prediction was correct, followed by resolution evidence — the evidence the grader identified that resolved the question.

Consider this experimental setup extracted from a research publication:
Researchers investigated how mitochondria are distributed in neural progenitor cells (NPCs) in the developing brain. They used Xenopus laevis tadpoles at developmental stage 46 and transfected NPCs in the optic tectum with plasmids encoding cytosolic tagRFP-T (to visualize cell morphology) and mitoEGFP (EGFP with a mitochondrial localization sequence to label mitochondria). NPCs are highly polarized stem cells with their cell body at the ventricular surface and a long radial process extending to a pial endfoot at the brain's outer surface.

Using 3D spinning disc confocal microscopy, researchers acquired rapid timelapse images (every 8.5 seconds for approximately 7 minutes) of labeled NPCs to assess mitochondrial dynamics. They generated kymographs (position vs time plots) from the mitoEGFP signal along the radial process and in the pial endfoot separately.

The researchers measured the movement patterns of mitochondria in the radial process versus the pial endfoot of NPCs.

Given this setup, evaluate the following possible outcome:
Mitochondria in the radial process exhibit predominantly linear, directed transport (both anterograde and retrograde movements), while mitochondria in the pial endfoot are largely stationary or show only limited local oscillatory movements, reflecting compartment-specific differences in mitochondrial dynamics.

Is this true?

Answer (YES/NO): NO